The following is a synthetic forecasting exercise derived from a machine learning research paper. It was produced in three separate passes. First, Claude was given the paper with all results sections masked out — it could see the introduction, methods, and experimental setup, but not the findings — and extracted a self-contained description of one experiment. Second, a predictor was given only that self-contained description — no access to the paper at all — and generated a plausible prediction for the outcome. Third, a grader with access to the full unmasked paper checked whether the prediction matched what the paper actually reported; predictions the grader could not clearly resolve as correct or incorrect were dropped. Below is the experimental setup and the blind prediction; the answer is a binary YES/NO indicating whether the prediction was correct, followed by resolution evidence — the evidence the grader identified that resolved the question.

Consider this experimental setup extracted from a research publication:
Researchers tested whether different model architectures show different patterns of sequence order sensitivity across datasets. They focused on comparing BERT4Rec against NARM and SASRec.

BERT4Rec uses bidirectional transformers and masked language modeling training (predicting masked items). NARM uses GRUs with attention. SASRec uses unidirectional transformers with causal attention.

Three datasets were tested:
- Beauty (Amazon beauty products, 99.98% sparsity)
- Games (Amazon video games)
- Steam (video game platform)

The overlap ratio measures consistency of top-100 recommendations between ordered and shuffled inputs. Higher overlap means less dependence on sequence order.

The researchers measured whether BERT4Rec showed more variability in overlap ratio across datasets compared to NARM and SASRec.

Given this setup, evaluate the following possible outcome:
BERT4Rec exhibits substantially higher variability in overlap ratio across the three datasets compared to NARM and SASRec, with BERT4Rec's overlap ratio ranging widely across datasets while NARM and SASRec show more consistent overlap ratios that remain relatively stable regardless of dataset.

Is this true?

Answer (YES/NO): YES